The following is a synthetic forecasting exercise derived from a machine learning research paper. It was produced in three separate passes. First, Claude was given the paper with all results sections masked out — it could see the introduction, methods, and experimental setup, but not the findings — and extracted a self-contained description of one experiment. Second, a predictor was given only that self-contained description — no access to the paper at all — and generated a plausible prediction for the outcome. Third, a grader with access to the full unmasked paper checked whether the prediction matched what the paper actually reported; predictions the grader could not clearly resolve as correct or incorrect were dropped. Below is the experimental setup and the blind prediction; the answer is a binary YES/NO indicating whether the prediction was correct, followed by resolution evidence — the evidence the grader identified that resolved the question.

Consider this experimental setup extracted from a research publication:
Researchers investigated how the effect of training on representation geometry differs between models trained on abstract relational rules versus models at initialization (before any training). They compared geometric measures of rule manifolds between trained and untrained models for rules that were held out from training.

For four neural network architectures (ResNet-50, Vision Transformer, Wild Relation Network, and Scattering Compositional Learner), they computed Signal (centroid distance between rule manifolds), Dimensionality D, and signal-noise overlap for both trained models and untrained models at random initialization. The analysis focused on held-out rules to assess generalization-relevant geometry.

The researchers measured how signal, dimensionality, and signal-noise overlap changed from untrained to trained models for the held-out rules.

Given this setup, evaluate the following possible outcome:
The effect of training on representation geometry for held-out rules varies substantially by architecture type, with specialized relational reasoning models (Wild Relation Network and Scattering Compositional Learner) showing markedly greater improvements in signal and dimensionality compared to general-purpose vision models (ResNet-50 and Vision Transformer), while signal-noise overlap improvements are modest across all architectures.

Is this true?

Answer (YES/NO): NO